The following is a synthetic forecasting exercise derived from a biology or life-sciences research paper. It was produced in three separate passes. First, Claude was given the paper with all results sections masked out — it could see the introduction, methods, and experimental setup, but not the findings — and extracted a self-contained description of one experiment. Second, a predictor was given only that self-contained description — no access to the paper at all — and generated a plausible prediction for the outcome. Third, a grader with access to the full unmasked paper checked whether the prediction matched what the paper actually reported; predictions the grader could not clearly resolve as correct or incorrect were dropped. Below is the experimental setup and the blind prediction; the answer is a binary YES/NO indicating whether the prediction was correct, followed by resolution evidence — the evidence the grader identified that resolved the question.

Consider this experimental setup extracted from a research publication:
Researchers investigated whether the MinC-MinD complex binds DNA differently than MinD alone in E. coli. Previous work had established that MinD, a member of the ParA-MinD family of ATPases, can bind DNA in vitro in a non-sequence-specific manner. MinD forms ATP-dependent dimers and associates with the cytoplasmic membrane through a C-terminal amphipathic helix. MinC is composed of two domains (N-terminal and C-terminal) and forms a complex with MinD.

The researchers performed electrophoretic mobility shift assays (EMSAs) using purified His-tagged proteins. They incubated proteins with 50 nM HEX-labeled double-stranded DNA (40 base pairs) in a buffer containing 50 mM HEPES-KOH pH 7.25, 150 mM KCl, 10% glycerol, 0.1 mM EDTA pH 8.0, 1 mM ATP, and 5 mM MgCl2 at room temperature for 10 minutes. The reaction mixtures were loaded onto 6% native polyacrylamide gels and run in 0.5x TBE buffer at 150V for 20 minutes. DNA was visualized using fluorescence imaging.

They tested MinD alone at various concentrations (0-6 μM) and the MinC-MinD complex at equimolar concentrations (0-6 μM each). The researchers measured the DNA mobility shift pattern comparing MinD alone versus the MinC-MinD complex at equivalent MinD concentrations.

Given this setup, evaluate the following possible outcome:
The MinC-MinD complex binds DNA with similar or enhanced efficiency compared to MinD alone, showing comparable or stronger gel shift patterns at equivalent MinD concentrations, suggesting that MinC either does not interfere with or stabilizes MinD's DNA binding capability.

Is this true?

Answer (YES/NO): YES